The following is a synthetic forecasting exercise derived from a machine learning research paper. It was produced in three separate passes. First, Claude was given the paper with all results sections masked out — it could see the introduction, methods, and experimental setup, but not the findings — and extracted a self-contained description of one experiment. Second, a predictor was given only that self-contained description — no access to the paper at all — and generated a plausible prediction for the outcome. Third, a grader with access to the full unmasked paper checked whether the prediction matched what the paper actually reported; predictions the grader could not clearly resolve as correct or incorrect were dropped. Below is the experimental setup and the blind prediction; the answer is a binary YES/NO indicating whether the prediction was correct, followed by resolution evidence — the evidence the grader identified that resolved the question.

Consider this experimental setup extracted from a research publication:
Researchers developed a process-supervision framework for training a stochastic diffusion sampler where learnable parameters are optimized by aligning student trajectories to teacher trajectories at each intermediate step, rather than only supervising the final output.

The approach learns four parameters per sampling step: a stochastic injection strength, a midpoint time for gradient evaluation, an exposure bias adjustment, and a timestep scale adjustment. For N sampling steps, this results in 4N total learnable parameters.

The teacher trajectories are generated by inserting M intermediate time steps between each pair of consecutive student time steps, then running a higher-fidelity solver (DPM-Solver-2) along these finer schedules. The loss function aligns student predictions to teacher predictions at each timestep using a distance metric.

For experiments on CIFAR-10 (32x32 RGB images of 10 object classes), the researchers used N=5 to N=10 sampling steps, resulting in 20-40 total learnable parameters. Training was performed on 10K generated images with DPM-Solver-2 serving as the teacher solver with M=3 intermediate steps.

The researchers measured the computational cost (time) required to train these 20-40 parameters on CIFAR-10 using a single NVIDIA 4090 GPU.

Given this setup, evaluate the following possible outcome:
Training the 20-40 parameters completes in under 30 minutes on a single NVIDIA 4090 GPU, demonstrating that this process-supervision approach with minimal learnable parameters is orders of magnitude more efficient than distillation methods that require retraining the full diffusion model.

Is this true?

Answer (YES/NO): YES